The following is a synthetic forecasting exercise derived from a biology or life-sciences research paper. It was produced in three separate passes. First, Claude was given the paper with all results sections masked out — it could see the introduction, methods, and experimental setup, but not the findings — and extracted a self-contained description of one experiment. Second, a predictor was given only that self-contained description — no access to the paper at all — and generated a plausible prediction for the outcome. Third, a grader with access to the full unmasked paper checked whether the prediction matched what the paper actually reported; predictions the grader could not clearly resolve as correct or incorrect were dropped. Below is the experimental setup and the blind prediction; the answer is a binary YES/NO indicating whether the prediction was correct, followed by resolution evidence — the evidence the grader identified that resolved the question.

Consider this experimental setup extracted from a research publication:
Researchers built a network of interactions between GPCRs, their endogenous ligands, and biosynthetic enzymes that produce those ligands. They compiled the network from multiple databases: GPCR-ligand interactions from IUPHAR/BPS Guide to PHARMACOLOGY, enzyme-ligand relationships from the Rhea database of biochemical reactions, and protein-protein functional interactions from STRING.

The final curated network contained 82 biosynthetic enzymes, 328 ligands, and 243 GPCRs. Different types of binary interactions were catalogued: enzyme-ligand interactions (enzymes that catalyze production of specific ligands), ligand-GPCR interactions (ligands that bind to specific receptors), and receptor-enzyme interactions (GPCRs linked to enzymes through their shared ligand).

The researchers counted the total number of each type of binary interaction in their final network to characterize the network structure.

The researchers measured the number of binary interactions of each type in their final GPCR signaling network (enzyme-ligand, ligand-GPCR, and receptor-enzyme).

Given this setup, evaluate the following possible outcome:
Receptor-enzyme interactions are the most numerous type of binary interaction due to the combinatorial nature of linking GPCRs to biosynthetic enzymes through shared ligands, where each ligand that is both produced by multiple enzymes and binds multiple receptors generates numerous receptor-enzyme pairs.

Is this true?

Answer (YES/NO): NO